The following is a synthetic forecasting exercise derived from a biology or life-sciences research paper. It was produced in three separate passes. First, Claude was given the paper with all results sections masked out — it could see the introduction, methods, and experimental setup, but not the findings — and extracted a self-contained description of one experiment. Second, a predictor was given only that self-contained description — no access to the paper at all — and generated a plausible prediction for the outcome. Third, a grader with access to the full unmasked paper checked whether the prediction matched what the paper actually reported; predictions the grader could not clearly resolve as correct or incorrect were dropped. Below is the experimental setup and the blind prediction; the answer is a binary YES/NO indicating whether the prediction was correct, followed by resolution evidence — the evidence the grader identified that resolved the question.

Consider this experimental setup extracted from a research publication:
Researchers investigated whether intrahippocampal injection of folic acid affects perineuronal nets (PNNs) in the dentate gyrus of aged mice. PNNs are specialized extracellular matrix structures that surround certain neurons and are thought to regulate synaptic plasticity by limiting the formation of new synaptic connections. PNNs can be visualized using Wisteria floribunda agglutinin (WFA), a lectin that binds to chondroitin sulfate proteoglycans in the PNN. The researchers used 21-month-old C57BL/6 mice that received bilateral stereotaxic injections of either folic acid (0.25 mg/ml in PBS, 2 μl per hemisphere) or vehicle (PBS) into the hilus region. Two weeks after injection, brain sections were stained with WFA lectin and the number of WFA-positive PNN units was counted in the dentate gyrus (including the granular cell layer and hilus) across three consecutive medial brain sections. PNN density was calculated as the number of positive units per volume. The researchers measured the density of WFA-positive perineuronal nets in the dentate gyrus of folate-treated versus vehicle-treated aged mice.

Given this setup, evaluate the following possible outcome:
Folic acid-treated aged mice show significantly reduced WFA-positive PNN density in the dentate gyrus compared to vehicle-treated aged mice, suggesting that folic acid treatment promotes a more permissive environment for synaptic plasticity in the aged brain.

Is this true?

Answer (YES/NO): YES